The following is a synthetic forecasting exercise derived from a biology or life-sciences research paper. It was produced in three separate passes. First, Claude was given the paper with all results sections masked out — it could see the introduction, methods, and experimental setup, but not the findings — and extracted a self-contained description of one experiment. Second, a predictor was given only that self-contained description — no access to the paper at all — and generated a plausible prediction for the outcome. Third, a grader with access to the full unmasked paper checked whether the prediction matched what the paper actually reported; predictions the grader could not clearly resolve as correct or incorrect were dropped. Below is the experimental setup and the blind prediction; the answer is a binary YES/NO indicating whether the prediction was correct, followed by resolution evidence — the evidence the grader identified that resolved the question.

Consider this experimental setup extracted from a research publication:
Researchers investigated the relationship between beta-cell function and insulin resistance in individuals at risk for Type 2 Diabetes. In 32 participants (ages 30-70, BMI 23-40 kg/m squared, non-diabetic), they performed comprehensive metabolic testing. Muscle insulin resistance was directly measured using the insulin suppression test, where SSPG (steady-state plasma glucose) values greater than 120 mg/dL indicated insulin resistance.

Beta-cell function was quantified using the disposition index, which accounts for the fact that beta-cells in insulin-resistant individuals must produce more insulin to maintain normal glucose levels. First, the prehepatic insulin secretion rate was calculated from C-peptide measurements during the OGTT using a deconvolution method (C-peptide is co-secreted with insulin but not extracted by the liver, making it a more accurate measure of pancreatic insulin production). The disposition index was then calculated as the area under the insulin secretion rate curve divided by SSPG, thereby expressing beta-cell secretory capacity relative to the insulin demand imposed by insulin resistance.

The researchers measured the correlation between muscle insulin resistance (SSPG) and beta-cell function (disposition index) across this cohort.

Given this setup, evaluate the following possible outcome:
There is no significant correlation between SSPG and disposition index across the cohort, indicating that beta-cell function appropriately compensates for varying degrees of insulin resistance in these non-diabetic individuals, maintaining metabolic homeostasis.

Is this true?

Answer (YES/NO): NO